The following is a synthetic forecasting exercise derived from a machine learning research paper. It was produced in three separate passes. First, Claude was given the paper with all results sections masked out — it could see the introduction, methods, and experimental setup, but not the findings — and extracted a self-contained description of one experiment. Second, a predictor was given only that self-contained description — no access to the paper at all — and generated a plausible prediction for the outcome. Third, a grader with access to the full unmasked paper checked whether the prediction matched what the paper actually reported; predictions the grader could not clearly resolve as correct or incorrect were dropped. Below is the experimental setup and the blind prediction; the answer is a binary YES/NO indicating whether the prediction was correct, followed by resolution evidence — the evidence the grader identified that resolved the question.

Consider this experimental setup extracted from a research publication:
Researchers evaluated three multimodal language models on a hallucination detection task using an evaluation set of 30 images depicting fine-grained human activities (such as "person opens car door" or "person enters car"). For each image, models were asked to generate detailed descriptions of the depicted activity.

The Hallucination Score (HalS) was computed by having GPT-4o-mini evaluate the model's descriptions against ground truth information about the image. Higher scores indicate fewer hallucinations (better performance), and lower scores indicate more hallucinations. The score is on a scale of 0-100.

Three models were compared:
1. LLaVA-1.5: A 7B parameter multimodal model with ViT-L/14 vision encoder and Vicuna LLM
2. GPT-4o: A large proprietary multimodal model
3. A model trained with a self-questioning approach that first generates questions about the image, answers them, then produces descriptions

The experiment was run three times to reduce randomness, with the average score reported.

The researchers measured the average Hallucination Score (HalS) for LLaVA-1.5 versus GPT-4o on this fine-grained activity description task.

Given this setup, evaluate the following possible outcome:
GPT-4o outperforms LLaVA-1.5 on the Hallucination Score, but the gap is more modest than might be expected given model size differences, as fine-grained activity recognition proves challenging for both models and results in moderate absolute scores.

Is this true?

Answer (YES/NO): NO